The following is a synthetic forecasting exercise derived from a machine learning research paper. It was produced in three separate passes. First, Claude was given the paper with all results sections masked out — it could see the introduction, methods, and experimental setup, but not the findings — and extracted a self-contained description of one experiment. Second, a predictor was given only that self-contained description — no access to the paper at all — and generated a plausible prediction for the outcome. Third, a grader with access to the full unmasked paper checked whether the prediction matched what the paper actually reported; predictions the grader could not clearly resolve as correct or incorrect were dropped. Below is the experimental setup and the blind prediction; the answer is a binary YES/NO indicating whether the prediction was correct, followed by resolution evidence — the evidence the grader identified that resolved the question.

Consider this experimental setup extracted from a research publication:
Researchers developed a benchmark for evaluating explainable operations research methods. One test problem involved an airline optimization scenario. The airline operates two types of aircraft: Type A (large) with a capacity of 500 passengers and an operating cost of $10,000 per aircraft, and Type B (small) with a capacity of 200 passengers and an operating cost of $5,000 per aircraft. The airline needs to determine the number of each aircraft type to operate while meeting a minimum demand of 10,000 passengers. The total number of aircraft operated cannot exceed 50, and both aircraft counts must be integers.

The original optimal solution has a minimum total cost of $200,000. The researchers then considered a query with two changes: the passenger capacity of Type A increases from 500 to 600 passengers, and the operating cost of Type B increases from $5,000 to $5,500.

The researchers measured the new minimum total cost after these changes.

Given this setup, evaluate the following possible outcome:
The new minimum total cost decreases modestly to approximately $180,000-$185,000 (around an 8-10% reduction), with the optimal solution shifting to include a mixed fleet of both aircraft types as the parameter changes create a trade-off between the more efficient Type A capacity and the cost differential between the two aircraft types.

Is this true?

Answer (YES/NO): NO